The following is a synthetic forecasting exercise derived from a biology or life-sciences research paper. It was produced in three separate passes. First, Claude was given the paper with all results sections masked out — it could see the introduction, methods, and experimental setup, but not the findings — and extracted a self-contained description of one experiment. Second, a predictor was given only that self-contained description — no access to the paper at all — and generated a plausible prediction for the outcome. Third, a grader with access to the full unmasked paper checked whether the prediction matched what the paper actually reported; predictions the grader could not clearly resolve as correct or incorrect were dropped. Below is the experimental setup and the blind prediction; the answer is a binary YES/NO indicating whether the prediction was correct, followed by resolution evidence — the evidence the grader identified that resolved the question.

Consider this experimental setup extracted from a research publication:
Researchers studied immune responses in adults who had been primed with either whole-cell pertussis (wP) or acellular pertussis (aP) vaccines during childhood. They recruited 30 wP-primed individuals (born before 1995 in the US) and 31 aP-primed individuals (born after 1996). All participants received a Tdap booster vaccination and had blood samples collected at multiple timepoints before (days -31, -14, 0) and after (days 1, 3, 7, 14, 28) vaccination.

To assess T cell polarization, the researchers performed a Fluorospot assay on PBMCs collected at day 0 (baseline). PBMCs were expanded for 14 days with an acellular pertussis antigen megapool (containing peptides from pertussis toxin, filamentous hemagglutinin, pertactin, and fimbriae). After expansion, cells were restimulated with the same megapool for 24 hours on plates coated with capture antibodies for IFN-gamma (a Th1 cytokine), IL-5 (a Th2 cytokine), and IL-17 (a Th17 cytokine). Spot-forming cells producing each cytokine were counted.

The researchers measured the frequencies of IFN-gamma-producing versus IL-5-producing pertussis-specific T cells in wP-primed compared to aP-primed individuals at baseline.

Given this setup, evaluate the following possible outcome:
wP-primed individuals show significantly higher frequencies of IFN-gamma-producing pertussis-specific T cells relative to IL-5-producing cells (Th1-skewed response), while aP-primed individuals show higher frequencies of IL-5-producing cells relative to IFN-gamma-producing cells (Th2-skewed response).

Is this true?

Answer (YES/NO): NO